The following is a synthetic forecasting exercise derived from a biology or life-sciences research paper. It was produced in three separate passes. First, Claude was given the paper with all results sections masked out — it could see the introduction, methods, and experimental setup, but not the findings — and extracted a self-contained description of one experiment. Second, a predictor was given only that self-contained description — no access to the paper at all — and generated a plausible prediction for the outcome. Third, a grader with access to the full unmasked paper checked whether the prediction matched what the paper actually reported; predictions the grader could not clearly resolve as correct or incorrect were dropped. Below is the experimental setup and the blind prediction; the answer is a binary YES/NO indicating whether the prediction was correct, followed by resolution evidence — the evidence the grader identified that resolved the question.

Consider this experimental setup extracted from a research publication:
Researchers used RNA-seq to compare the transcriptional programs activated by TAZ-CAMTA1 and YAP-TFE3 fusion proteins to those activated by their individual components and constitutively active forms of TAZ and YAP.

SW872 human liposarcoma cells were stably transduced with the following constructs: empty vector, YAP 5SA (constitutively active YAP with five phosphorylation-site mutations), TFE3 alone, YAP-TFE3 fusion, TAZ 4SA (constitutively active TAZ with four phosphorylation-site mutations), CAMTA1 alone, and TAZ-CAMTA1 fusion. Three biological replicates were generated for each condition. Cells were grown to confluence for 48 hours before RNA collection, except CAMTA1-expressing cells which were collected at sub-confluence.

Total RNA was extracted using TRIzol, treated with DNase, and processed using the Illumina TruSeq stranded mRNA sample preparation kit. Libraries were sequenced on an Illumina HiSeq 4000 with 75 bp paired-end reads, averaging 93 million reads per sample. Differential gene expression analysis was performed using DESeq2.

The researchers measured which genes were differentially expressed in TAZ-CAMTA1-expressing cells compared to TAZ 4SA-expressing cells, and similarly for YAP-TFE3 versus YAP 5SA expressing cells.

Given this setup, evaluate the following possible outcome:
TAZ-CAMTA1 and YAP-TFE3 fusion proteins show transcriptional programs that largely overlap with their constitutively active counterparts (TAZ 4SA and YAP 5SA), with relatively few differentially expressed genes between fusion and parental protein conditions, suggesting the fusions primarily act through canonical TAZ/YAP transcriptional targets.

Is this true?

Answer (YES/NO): NO